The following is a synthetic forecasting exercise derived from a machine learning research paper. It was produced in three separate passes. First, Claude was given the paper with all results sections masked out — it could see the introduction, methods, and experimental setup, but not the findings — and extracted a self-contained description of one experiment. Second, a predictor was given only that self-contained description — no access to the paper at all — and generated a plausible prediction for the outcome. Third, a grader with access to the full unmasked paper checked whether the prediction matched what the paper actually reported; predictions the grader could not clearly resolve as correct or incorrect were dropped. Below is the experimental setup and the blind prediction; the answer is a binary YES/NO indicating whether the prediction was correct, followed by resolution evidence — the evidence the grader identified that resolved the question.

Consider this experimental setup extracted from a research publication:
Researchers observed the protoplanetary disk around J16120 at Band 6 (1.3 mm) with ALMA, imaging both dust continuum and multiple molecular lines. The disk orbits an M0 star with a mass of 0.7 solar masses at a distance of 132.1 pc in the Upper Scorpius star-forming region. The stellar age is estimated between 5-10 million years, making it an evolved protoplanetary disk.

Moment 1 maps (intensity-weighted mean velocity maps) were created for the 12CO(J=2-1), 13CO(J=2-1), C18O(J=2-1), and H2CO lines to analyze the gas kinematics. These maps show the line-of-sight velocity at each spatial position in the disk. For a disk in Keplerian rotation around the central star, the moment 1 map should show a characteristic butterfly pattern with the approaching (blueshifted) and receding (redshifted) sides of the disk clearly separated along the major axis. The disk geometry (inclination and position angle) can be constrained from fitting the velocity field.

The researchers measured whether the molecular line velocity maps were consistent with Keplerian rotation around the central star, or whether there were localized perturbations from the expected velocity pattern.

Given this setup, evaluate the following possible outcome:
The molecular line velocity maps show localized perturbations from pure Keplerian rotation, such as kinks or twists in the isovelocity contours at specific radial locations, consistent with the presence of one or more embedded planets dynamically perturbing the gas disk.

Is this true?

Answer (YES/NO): YES